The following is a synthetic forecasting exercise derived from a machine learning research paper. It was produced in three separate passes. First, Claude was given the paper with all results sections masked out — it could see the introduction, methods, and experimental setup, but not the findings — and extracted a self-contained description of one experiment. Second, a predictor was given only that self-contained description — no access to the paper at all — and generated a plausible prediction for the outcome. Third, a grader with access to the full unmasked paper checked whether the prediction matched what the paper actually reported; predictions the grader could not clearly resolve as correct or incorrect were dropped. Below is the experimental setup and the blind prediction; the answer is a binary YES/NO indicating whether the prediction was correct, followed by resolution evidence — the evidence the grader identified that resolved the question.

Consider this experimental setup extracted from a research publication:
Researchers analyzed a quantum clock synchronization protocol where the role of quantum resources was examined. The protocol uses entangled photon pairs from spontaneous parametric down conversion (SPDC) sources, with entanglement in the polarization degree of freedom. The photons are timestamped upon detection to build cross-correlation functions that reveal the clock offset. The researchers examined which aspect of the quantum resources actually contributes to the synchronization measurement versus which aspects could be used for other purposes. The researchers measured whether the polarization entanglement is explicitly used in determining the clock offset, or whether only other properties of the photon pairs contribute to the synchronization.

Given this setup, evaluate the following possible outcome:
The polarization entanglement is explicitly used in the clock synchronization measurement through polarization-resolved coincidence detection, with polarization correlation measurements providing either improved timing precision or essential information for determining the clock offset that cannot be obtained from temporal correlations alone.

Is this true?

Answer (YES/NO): NO